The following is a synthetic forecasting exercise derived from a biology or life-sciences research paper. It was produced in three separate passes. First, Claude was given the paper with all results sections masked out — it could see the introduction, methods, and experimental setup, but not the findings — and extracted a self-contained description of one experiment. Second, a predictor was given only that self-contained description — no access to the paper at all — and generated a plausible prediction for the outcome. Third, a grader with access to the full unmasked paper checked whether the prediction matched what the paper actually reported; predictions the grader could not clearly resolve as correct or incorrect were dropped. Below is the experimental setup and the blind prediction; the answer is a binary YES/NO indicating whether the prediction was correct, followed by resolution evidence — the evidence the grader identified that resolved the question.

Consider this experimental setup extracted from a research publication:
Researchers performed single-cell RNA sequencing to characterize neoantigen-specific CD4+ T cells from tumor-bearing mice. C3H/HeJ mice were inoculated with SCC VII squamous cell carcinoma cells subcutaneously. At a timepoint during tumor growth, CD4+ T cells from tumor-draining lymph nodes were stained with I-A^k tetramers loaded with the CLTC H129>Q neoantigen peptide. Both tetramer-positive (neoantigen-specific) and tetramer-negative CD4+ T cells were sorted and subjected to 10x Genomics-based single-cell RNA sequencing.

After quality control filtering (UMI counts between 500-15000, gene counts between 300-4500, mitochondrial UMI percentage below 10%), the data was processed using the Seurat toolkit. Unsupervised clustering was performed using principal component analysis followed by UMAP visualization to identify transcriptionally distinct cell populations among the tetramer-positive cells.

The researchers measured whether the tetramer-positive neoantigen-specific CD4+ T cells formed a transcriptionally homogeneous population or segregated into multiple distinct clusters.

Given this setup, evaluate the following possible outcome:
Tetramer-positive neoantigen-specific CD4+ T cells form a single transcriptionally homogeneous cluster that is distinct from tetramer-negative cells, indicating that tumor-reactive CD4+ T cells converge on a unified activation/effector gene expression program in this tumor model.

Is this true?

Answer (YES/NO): NO